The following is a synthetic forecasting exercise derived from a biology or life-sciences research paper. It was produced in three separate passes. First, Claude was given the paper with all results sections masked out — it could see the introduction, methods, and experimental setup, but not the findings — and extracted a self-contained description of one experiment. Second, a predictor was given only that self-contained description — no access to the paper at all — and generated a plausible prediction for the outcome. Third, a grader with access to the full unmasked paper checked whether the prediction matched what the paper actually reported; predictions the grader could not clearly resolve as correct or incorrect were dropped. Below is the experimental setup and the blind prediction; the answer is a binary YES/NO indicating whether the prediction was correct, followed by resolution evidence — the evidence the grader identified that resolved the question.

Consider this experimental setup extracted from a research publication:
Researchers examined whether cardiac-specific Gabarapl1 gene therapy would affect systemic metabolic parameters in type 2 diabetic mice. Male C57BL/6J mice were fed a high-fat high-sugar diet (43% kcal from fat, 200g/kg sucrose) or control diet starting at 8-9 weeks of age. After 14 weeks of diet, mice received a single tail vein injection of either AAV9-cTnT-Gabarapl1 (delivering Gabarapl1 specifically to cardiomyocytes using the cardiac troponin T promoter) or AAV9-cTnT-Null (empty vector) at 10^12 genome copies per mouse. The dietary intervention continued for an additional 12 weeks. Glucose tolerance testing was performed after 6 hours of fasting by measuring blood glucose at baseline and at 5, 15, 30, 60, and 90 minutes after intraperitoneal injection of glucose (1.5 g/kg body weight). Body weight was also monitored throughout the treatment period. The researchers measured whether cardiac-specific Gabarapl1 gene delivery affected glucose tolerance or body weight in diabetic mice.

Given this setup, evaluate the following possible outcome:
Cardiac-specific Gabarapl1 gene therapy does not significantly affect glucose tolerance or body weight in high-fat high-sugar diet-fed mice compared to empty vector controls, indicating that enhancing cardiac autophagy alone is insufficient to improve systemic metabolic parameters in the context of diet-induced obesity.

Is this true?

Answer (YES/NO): YES